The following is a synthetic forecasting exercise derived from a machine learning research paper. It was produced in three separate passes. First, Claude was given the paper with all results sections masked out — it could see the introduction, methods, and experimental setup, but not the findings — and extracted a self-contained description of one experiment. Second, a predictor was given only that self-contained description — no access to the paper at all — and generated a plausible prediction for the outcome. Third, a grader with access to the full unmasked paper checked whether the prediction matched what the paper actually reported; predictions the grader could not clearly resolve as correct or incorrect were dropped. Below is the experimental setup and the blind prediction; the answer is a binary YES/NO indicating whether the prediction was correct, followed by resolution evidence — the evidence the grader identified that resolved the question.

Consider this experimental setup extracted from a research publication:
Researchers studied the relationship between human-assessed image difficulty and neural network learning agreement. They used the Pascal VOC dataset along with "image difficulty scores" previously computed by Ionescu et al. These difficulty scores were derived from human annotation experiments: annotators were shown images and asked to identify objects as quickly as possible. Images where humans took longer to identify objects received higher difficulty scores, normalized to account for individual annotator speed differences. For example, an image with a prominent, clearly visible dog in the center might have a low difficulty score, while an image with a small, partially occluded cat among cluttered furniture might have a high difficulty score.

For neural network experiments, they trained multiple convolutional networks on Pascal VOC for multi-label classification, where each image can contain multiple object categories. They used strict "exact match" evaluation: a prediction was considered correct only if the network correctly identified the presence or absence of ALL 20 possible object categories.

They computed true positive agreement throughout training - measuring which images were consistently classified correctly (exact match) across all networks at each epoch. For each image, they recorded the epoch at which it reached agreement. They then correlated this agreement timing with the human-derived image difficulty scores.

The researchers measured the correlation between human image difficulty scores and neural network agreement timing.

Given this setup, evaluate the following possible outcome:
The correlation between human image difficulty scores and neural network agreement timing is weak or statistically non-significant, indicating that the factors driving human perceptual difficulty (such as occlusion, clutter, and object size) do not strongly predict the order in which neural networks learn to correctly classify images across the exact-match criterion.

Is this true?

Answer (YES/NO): NO